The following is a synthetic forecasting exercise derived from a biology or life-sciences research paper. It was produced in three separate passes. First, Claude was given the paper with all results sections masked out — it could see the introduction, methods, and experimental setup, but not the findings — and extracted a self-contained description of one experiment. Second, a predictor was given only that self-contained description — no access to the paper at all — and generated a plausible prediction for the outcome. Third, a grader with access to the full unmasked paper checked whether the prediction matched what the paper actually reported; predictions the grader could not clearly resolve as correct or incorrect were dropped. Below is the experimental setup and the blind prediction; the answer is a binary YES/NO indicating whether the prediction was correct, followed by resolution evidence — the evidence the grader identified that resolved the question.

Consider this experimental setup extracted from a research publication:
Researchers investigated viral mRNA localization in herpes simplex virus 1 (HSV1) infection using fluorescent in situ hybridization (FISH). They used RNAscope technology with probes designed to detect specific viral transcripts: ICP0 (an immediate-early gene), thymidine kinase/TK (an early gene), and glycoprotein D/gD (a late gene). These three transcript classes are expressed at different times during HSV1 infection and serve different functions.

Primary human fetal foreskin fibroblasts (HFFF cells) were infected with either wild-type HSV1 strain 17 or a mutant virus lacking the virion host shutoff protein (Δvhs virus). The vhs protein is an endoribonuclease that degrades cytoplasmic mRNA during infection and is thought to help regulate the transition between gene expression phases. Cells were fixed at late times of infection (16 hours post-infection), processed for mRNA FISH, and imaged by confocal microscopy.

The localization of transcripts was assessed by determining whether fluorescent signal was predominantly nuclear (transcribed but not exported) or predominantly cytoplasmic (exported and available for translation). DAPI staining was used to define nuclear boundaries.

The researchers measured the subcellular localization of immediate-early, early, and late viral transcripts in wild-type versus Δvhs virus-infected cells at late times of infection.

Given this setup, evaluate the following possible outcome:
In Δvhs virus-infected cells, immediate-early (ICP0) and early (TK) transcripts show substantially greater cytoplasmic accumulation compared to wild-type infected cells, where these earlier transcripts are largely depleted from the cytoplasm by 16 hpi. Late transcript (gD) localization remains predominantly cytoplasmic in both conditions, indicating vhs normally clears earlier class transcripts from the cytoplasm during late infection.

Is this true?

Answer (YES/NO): NO